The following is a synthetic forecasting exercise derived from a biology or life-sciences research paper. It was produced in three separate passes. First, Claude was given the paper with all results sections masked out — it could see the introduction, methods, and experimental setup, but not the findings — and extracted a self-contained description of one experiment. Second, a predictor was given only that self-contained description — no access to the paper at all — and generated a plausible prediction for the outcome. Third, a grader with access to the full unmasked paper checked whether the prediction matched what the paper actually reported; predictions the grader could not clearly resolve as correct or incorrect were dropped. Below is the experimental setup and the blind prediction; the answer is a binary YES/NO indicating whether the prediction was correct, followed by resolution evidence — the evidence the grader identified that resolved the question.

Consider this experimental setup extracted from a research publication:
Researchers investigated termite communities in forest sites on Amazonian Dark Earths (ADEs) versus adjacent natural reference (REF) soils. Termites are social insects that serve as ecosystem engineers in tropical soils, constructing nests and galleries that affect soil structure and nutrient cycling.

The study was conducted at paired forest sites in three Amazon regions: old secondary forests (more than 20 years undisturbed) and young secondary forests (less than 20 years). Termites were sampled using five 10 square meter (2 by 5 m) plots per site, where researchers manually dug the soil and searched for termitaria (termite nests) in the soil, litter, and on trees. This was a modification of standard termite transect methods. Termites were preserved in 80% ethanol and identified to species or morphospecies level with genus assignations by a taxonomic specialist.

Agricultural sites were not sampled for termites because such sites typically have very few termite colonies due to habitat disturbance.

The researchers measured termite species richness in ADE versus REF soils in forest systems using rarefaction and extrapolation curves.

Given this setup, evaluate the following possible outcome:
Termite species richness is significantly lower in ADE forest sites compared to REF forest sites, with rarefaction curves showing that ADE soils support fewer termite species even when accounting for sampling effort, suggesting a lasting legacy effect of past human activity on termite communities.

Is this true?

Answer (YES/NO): YES